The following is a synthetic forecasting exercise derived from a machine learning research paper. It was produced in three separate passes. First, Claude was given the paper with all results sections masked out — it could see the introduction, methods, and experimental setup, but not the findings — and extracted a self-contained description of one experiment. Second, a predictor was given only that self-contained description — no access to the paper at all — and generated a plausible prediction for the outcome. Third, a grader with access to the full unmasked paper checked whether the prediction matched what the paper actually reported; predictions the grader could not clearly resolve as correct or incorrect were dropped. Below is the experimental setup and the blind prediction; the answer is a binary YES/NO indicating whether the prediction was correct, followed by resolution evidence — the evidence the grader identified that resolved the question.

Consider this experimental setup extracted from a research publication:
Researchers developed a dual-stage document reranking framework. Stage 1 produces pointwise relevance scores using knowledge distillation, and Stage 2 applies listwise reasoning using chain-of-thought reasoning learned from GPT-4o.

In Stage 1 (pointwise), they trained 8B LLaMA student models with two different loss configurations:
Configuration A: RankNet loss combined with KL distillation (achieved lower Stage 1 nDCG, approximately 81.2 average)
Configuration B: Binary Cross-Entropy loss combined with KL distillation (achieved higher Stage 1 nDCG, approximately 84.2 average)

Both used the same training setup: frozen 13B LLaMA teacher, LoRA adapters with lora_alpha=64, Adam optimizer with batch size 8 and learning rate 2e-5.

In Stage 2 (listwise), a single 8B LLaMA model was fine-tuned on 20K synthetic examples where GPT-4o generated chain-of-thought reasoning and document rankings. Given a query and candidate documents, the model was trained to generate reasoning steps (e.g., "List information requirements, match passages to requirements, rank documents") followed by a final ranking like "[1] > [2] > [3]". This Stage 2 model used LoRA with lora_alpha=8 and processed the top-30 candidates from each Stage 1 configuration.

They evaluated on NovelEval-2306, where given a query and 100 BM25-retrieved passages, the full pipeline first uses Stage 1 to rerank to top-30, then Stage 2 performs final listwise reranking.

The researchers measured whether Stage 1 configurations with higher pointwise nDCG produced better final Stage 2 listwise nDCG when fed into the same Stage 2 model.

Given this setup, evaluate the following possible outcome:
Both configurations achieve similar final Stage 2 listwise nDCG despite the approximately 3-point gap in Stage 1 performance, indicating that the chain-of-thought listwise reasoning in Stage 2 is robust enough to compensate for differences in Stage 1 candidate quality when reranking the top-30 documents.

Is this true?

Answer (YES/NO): YES